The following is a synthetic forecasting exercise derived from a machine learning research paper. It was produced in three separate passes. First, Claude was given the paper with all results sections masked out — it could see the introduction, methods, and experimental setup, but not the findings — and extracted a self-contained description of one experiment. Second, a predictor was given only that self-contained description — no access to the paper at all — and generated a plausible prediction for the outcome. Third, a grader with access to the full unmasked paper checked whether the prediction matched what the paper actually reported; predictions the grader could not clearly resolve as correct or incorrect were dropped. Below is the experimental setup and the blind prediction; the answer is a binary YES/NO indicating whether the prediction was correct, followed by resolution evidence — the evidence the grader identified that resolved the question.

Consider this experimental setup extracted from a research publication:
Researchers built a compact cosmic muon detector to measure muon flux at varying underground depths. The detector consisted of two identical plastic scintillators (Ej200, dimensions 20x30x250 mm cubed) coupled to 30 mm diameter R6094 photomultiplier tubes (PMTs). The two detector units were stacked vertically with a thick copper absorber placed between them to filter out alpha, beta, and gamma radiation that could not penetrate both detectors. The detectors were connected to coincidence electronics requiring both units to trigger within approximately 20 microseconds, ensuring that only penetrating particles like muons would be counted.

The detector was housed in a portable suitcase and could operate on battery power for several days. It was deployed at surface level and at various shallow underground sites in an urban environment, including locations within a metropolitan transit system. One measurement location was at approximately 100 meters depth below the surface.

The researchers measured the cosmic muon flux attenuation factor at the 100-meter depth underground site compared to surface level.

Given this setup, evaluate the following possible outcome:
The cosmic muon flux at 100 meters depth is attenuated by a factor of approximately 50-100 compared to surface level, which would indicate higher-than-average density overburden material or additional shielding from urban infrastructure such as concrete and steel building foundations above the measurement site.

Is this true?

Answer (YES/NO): NO